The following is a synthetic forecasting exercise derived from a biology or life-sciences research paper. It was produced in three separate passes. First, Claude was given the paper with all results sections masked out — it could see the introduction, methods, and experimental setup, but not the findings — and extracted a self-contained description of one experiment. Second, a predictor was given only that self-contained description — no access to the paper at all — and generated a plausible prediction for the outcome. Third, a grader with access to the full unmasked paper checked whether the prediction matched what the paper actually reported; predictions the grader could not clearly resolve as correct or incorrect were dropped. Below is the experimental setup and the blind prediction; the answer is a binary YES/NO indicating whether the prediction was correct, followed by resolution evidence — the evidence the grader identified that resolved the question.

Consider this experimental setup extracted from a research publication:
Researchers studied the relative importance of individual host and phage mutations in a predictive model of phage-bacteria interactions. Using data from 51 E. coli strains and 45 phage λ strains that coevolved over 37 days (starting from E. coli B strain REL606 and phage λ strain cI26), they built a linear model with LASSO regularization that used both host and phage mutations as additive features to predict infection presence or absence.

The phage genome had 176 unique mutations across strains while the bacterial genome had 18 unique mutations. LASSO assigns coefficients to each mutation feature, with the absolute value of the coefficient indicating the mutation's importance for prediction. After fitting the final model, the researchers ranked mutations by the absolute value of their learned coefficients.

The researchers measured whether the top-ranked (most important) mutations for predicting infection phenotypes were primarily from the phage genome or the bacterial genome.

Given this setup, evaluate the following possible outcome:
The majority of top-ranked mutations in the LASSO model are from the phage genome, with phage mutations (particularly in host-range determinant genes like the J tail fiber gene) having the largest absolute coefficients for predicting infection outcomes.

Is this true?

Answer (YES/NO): NO